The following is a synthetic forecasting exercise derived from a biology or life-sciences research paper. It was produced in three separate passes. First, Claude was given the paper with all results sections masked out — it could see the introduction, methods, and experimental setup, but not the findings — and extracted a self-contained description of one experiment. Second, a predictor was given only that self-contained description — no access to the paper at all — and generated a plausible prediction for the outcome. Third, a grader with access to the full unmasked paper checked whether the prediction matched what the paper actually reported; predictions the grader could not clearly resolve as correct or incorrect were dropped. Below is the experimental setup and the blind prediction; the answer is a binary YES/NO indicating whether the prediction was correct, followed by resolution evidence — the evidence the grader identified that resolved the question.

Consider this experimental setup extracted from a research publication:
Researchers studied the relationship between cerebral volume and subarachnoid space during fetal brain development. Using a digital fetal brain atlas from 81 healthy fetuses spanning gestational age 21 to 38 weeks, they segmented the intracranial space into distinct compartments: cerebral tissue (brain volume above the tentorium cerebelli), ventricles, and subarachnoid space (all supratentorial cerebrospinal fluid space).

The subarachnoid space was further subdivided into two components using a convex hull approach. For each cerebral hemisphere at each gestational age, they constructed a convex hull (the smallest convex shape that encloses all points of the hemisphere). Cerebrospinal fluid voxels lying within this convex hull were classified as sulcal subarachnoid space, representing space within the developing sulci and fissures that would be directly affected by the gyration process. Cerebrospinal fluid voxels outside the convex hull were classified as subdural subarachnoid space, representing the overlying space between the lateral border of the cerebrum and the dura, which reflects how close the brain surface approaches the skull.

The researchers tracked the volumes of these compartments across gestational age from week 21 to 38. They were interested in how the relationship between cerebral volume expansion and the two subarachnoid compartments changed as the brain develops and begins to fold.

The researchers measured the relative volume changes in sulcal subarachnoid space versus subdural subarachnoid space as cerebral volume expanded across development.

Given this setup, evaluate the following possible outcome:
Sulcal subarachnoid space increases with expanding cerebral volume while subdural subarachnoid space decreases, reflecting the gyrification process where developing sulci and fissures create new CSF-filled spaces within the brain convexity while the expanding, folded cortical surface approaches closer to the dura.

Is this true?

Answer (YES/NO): NO